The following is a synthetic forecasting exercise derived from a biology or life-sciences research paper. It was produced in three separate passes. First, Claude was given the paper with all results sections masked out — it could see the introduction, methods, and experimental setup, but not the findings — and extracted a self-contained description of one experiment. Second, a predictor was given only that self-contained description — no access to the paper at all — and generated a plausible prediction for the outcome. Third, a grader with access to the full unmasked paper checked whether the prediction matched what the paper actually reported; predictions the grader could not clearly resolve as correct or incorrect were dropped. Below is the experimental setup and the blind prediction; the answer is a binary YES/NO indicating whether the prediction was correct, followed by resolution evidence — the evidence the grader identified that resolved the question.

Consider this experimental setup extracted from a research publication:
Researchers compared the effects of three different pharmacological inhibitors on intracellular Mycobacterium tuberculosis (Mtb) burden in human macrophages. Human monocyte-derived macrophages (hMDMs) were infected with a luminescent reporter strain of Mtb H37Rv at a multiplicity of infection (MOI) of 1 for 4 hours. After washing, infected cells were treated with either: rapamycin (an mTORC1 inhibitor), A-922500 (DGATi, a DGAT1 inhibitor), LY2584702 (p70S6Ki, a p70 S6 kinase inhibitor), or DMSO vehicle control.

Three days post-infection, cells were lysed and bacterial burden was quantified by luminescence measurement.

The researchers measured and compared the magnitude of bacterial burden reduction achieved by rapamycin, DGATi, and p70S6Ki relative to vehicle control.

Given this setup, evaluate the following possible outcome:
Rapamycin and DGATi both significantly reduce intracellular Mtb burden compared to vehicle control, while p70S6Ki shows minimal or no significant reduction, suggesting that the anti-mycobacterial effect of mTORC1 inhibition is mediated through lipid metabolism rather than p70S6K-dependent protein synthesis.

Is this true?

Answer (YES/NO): NO